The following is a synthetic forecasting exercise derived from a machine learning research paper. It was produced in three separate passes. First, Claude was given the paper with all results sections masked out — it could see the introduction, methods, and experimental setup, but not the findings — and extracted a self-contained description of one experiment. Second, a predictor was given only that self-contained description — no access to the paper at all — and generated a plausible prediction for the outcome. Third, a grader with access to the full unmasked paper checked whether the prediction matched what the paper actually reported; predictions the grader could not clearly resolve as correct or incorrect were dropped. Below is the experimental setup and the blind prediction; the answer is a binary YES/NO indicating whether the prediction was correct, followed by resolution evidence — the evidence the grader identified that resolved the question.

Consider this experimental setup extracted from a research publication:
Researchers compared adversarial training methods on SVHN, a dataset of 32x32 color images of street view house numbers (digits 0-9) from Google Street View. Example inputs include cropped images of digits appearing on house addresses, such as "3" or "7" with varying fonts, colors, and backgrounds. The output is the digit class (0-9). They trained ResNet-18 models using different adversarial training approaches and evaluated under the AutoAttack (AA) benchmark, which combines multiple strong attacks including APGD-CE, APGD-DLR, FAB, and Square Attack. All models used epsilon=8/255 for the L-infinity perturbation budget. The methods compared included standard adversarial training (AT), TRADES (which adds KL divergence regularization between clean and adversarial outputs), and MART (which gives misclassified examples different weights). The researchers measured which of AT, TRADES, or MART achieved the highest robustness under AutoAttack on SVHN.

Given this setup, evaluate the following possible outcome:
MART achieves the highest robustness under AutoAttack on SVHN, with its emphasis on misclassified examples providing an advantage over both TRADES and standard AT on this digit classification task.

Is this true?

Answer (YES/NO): NO